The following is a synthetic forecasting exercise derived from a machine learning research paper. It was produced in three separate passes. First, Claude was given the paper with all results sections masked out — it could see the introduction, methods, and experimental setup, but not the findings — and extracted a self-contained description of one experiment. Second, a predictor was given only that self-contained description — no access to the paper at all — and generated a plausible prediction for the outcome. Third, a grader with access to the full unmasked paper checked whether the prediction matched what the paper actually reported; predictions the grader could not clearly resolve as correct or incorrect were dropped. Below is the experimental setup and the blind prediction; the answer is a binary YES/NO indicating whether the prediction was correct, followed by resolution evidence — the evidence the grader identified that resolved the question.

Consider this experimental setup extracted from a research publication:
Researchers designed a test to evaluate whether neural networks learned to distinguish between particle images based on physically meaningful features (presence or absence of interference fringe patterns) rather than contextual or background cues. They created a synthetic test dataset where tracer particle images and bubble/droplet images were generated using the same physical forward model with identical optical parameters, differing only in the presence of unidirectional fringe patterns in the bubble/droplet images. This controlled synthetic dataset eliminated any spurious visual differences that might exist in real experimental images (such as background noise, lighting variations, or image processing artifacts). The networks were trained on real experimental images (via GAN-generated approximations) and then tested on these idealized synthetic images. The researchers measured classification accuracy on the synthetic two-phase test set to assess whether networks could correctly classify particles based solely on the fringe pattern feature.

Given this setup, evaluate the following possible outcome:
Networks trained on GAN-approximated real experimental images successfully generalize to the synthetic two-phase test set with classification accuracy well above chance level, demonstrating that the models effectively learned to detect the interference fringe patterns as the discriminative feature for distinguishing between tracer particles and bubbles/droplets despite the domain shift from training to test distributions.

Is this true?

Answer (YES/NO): YES